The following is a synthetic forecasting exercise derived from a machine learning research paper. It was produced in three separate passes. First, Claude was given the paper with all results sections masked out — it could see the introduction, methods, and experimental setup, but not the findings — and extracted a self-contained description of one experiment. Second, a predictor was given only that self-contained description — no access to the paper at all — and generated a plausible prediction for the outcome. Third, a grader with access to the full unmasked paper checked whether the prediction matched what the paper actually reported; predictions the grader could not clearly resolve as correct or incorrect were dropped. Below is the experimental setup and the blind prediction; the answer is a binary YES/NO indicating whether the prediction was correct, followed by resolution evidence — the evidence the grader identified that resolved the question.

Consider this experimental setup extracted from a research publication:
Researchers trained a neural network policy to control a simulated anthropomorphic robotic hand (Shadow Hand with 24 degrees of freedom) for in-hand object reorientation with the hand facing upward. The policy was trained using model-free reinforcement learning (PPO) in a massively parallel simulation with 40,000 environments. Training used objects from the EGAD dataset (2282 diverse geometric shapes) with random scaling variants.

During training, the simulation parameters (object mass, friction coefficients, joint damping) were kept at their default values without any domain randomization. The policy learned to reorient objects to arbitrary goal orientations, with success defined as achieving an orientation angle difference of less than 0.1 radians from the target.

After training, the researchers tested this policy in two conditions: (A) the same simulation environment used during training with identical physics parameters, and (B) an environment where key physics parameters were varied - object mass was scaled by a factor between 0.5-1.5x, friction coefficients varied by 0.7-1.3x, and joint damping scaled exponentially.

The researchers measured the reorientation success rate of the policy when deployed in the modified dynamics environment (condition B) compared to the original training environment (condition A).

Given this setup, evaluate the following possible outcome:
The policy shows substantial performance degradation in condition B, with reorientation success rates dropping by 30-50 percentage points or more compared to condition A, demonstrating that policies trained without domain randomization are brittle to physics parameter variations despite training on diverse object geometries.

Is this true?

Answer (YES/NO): NO